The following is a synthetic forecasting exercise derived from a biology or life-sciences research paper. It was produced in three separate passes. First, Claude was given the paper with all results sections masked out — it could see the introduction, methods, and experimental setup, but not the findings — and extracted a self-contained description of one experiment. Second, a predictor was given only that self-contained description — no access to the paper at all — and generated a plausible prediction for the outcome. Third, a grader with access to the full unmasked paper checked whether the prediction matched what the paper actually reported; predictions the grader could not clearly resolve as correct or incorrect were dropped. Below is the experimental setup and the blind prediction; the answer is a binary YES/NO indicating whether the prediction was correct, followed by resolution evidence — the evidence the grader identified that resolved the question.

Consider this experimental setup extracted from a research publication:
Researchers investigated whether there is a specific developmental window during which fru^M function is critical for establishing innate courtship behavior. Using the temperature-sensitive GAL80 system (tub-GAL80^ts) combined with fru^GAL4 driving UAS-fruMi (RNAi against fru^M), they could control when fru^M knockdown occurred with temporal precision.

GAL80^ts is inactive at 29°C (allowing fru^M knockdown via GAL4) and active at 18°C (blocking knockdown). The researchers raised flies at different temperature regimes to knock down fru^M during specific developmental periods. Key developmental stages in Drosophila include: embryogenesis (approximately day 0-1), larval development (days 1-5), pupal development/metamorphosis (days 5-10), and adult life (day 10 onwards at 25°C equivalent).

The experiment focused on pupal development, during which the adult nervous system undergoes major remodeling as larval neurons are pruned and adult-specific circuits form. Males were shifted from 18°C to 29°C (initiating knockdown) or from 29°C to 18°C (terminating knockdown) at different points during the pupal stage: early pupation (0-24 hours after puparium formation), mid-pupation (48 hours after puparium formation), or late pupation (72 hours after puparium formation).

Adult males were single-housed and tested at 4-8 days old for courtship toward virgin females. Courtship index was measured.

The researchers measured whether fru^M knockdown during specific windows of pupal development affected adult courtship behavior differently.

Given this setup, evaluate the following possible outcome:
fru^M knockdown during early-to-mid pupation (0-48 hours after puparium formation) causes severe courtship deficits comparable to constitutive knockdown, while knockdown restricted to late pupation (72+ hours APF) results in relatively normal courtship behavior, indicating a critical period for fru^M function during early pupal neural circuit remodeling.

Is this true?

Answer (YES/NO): NO